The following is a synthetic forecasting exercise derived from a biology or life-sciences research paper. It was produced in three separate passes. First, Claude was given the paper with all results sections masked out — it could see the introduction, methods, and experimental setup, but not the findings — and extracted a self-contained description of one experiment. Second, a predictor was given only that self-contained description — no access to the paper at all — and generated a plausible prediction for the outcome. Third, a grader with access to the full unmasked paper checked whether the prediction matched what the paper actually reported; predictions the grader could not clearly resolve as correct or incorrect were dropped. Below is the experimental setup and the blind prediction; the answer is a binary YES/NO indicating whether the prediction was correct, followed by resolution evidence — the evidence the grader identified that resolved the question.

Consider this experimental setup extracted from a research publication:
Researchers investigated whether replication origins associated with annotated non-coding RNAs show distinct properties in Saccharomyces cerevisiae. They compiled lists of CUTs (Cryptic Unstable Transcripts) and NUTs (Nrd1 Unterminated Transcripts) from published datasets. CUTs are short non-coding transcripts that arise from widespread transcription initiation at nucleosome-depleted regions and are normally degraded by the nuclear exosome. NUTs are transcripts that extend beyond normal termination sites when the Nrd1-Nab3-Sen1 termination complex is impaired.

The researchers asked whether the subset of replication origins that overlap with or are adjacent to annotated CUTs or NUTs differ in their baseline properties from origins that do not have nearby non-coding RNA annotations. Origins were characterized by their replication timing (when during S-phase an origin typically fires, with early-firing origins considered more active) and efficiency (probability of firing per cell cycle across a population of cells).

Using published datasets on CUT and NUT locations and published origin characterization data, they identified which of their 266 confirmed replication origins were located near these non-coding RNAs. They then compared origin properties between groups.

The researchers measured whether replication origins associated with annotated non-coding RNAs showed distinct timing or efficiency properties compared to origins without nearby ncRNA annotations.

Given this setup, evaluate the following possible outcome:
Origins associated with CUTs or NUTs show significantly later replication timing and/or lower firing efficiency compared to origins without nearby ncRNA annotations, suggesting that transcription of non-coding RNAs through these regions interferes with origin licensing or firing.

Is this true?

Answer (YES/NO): NO